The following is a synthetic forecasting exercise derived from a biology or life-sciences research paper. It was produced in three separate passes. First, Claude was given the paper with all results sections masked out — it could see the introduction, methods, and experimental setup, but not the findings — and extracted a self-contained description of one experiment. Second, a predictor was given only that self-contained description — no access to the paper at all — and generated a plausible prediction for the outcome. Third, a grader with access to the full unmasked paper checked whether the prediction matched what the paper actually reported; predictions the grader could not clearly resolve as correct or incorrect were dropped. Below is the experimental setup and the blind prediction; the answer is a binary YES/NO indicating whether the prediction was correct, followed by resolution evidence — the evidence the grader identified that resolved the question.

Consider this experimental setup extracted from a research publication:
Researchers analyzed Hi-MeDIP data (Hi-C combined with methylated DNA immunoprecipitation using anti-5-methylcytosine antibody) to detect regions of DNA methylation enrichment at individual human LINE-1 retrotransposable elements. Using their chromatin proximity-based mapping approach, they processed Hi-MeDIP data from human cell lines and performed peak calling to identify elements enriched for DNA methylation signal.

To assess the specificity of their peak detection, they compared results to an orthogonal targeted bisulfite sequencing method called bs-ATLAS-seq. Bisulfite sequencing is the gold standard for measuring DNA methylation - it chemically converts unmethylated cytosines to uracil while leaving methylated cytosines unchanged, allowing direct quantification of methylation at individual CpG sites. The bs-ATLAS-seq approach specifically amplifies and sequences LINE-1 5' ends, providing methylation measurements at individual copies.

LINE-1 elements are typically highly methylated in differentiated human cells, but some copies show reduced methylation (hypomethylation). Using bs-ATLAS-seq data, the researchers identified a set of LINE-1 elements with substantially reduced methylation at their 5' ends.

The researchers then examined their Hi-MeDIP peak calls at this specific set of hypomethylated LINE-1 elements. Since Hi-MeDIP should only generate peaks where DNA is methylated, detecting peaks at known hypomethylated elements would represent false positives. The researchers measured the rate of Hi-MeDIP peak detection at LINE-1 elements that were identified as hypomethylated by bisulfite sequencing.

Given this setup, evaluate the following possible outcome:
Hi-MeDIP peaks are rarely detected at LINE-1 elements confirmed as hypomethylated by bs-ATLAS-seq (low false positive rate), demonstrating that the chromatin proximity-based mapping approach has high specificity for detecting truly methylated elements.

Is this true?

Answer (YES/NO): YES